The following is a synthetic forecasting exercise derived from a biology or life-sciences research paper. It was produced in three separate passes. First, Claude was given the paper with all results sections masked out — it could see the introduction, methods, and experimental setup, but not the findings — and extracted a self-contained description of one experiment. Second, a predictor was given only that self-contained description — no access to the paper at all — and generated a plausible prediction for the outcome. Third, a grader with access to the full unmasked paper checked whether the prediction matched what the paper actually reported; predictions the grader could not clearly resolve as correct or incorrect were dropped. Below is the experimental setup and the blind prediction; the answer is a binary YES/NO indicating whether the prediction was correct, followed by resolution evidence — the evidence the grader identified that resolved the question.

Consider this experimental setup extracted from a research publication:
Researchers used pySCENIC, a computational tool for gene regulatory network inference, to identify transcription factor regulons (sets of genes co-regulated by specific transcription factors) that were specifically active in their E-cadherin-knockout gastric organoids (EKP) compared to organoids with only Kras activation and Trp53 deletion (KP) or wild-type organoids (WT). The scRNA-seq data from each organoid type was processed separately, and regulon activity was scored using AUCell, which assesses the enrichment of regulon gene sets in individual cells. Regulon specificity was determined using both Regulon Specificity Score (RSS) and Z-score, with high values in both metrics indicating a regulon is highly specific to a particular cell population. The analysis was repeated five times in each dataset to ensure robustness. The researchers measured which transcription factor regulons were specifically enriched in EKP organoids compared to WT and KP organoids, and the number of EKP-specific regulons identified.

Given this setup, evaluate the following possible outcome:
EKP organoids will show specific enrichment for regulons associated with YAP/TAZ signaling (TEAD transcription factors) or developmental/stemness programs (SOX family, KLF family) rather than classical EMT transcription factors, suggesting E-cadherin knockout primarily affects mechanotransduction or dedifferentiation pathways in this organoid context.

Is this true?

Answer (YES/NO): NO